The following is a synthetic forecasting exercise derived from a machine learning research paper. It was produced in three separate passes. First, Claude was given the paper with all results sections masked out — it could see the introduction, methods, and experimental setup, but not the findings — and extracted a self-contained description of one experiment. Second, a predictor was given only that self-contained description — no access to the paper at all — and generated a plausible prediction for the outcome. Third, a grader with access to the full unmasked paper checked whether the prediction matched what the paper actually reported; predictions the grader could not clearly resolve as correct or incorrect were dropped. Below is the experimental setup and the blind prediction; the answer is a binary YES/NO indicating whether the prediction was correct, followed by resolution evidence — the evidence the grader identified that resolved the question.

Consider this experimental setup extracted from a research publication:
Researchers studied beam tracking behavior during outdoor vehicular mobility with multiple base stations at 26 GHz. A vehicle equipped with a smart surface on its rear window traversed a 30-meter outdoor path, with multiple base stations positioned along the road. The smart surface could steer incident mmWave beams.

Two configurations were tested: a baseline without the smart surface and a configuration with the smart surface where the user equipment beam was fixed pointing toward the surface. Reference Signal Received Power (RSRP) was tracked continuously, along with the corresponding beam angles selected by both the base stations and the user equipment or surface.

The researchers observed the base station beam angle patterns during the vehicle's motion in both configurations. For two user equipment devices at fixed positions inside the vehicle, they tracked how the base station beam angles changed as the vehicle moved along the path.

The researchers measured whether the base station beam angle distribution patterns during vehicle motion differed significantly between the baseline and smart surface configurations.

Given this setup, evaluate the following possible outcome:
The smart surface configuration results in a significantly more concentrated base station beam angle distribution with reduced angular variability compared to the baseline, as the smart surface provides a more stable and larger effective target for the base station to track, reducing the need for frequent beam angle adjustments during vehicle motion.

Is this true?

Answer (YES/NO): NO